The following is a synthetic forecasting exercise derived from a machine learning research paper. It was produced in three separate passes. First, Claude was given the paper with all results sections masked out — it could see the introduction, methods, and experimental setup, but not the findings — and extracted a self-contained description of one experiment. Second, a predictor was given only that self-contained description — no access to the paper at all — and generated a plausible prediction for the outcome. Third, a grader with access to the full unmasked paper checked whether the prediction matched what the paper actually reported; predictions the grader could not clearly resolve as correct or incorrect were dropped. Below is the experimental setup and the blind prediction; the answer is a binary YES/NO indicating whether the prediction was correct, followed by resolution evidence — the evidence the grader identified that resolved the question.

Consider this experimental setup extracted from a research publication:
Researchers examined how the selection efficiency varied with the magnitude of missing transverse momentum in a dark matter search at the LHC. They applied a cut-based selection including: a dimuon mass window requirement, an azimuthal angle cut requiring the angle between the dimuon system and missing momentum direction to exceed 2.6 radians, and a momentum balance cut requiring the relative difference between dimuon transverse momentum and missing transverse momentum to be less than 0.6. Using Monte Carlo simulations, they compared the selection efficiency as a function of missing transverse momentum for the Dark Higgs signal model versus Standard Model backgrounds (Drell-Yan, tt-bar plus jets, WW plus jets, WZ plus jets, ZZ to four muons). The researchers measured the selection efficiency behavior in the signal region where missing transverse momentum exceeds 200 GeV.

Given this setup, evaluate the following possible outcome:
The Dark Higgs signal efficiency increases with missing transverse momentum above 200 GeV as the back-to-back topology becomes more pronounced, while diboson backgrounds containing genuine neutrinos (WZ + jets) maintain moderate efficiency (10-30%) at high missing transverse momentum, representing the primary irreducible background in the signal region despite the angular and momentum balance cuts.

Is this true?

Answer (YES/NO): NO